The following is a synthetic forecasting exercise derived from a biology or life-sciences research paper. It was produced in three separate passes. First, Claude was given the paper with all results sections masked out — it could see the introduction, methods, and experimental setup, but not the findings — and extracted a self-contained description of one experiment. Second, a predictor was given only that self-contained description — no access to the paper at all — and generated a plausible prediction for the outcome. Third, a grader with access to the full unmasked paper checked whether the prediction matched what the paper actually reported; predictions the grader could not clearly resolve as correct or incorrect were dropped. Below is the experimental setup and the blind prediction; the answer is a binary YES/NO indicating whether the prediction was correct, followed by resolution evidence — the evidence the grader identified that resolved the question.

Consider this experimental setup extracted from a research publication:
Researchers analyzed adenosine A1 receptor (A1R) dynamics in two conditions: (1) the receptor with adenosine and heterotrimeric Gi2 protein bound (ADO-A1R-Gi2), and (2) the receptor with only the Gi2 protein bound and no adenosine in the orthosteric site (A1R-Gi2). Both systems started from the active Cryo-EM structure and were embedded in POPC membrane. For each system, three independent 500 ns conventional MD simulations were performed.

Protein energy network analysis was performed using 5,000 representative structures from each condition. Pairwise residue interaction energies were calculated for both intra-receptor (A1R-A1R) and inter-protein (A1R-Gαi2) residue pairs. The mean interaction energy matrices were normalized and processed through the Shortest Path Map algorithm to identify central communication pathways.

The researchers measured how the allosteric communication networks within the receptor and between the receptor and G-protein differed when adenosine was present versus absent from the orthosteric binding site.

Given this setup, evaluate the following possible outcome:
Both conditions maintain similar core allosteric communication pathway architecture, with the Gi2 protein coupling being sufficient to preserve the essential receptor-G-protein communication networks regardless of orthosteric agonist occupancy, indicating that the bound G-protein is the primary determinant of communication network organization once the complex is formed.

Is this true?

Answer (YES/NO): NO